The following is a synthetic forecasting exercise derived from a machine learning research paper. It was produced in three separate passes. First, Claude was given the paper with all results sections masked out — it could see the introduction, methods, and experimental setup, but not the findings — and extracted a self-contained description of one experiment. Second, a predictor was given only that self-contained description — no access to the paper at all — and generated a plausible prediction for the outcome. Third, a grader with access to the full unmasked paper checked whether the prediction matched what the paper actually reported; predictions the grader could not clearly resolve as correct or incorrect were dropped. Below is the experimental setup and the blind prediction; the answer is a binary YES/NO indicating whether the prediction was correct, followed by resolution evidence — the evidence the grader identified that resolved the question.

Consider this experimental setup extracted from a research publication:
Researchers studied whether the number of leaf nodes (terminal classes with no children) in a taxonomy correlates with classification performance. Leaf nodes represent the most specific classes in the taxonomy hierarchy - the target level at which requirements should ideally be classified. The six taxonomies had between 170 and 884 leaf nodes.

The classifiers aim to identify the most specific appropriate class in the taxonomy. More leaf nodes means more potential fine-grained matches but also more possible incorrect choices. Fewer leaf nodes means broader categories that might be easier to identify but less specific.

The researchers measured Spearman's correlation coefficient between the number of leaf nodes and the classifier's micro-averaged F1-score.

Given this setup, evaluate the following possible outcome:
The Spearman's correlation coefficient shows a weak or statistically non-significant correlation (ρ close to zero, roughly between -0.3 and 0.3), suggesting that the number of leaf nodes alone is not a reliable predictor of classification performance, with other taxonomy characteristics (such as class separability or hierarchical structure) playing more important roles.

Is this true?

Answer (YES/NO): YES